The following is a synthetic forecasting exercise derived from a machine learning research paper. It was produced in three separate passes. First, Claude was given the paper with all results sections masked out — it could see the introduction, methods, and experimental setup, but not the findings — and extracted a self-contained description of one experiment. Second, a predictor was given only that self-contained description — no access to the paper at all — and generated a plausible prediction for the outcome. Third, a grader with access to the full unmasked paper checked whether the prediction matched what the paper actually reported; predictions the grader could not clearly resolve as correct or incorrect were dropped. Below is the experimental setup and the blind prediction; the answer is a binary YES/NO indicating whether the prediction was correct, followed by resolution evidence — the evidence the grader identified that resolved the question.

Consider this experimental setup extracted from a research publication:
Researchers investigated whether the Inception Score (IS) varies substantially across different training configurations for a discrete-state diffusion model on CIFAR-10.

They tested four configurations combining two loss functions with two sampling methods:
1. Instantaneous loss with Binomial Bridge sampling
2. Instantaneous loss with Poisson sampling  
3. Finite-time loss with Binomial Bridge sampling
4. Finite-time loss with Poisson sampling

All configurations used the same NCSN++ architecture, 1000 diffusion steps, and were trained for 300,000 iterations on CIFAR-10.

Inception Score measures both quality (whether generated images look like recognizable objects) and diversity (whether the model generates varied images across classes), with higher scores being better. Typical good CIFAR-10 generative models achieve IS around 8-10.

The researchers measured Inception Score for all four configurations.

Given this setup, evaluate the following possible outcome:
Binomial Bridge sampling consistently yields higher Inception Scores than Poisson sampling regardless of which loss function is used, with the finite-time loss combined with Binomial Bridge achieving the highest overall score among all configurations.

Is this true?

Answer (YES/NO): NO